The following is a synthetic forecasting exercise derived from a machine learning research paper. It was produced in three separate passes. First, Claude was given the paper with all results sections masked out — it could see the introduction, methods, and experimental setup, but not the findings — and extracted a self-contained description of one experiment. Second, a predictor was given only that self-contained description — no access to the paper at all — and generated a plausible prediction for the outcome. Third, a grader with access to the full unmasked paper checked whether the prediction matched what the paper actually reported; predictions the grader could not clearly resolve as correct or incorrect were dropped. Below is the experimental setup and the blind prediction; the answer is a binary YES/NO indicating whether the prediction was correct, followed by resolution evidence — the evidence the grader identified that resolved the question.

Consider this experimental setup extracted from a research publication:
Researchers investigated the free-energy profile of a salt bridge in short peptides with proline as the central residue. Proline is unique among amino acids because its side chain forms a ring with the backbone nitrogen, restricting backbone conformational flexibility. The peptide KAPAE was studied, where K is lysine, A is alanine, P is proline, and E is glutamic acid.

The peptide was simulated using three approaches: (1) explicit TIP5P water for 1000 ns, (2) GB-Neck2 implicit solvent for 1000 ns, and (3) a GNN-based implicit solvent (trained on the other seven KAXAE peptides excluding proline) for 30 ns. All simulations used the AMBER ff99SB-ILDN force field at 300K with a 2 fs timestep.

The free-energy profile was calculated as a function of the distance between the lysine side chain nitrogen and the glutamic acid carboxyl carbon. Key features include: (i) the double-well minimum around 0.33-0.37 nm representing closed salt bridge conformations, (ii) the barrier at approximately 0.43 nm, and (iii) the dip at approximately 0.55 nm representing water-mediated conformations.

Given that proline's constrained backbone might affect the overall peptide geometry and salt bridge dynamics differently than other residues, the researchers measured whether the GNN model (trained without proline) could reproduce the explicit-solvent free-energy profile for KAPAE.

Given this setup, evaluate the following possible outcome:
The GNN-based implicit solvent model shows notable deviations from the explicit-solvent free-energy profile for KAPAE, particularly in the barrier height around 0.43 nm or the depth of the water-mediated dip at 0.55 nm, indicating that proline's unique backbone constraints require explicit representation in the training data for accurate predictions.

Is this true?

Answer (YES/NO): NO